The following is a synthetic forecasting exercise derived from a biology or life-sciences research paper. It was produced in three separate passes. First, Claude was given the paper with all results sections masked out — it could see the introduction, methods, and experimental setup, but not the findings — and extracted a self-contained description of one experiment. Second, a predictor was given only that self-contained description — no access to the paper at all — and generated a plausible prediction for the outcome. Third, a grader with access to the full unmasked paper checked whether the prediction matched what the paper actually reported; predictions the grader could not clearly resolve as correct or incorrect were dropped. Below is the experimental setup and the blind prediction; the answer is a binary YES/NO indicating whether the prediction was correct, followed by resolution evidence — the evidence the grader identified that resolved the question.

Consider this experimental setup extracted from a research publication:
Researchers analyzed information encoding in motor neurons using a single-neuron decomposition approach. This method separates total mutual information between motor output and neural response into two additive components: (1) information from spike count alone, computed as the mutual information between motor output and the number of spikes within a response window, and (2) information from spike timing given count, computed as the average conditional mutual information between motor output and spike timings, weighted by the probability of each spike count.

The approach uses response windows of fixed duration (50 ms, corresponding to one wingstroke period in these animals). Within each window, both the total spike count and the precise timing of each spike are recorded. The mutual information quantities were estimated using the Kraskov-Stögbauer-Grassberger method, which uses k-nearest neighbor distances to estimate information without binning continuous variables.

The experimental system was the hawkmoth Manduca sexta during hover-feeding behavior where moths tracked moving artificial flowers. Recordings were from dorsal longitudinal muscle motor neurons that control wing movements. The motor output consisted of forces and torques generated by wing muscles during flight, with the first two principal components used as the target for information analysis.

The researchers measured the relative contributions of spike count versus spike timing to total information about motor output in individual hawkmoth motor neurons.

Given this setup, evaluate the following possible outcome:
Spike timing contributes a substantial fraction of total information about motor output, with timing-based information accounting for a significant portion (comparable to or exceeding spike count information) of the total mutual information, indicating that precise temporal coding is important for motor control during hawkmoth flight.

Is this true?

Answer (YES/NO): YES